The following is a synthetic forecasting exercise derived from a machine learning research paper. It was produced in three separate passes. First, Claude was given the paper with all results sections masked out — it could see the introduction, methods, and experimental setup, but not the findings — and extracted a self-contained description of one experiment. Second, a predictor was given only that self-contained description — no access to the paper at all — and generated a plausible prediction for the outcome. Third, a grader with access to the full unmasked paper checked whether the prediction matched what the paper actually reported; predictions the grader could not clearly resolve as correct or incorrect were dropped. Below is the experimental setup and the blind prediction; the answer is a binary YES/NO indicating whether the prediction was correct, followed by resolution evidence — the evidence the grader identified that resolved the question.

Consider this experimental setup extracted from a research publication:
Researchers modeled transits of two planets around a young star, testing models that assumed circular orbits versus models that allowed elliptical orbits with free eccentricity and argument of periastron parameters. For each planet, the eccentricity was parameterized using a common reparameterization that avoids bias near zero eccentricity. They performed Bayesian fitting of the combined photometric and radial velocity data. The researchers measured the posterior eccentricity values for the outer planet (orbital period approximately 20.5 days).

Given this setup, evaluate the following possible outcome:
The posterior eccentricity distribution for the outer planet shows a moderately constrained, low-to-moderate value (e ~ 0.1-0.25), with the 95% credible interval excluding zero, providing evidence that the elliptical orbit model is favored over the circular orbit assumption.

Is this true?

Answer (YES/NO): NO